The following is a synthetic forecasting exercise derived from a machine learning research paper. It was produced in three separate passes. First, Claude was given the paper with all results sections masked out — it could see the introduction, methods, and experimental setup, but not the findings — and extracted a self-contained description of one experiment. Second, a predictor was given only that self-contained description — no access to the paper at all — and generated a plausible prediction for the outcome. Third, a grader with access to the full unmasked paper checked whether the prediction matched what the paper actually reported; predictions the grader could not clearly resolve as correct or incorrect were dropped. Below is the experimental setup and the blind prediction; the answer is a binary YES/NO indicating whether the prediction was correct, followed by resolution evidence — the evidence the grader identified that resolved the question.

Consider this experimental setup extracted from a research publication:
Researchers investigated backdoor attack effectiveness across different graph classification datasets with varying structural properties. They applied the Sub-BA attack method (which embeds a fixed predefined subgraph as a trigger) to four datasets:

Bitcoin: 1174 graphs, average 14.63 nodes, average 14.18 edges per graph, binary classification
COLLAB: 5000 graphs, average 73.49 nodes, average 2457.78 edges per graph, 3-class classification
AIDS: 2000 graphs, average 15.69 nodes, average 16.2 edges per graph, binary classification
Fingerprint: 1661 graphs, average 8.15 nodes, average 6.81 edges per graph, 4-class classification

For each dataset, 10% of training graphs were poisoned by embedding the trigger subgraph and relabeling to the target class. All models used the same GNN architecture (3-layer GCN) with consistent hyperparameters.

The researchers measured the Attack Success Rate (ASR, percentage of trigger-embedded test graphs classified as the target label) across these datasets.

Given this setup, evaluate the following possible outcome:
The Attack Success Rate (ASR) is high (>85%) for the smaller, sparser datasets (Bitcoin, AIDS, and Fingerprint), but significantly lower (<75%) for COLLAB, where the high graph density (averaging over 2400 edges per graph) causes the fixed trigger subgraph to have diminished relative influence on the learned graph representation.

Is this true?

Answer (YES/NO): NO